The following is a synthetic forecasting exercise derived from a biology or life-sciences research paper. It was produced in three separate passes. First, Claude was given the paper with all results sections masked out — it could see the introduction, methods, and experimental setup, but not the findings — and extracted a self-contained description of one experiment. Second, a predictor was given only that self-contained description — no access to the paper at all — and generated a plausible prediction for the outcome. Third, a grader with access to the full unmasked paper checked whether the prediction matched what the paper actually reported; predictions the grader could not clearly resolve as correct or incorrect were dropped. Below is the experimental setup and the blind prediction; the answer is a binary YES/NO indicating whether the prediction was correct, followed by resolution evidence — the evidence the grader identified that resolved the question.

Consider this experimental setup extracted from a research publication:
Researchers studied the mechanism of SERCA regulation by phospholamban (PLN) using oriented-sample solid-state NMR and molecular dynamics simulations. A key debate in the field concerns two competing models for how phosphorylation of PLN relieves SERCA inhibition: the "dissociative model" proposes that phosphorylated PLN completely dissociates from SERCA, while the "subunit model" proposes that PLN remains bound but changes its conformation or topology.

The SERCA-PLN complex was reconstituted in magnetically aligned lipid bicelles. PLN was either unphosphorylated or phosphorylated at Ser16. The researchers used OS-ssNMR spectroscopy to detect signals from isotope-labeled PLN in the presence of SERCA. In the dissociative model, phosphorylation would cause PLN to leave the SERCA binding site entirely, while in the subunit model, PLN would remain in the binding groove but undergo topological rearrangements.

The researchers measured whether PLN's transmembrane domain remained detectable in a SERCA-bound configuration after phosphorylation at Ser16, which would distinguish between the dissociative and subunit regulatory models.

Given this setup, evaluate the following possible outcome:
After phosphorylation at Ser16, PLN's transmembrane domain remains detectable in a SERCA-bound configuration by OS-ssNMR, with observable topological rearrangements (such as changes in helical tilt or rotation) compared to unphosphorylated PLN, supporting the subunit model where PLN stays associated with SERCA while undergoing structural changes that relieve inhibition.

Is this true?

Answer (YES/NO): YES